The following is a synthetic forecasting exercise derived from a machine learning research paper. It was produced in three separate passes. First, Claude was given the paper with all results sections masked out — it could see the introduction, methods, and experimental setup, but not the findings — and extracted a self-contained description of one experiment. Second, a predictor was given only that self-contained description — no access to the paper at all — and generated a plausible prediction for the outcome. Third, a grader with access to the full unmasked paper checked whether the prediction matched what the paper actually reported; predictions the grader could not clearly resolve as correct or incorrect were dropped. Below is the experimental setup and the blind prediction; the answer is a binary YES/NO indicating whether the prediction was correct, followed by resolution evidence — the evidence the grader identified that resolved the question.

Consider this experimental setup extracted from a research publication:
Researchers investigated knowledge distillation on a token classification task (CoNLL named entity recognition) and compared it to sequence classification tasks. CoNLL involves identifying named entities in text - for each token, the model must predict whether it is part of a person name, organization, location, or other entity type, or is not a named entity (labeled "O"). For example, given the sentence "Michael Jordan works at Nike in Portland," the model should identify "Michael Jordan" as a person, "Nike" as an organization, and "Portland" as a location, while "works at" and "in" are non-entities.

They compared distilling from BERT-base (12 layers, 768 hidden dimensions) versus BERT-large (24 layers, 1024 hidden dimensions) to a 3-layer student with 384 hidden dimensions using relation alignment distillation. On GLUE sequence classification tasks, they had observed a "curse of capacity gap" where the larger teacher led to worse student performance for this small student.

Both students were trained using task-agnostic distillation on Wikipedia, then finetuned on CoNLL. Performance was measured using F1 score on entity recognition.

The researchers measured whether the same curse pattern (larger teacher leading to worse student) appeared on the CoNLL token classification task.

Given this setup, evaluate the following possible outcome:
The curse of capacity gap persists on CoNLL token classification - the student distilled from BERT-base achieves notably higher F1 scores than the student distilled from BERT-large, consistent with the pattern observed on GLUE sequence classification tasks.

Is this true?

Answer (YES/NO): YES